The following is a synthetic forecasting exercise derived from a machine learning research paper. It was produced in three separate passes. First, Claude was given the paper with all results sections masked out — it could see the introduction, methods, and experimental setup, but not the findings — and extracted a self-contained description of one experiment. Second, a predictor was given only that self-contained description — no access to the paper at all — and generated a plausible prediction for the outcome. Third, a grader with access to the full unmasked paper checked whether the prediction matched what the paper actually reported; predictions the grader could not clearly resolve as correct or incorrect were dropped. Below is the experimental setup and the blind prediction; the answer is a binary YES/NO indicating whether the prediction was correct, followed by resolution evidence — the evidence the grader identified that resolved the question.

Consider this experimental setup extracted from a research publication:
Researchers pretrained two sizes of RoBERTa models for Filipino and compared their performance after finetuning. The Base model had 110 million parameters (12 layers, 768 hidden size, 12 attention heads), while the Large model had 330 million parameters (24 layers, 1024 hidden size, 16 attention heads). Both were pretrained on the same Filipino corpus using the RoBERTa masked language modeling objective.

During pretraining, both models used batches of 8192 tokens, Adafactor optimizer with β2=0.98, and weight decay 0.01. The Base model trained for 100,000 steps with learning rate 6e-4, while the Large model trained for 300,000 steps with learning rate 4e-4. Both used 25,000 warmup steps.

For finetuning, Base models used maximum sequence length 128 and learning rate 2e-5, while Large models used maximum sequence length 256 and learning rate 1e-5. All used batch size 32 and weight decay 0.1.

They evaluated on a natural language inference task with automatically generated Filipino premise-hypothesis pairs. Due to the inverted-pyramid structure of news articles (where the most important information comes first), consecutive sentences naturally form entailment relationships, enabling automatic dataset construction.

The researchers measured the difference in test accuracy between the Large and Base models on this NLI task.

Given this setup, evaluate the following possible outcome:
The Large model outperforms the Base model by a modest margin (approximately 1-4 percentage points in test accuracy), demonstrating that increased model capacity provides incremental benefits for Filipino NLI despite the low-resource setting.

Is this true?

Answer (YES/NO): NO